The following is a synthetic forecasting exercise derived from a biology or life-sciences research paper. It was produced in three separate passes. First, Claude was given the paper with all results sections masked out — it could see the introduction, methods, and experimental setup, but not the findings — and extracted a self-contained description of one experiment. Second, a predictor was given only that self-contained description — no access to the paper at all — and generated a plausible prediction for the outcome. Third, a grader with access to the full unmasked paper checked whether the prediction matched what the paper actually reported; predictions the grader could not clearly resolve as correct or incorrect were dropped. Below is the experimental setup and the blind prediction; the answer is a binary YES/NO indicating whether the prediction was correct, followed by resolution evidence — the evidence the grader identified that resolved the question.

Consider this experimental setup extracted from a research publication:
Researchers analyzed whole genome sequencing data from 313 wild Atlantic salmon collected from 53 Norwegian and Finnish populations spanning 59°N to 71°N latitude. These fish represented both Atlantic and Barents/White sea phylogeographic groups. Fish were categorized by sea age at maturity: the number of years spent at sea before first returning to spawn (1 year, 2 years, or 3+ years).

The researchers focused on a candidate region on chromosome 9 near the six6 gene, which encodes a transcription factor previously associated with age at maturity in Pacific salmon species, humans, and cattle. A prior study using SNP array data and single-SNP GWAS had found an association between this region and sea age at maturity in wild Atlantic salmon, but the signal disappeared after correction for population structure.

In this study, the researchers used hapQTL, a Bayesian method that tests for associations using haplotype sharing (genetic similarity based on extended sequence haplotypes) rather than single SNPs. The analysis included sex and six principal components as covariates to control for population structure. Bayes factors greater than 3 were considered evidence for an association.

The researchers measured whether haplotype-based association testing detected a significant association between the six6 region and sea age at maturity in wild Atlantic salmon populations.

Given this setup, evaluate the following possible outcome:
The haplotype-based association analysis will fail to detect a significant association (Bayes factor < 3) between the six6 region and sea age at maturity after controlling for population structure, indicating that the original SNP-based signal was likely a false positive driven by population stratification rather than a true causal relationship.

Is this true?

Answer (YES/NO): NO